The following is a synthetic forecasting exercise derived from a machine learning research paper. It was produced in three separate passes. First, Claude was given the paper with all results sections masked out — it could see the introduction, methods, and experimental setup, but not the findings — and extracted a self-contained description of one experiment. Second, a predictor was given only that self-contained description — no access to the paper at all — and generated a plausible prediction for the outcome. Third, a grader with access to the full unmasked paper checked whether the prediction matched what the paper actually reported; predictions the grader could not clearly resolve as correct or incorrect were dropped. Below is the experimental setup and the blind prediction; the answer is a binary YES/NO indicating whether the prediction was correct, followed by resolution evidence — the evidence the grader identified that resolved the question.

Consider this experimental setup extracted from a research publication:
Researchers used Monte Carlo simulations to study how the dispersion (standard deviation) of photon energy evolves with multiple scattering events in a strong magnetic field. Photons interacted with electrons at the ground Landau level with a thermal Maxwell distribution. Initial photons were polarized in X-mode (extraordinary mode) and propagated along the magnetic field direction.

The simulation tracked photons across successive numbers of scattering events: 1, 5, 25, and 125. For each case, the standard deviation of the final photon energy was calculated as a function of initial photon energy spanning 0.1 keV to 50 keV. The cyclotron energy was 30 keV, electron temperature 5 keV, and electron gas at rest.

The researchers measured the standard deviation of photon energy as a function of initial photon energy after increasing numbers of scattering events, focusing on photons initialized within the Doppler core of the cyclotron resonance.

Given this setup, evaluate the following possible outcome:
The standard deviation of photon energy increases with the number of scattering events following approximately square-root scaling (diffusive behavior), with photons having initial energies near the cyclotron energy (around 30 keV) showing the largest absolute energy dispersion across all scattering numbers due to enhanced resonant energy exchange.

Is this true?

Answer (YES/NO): NO